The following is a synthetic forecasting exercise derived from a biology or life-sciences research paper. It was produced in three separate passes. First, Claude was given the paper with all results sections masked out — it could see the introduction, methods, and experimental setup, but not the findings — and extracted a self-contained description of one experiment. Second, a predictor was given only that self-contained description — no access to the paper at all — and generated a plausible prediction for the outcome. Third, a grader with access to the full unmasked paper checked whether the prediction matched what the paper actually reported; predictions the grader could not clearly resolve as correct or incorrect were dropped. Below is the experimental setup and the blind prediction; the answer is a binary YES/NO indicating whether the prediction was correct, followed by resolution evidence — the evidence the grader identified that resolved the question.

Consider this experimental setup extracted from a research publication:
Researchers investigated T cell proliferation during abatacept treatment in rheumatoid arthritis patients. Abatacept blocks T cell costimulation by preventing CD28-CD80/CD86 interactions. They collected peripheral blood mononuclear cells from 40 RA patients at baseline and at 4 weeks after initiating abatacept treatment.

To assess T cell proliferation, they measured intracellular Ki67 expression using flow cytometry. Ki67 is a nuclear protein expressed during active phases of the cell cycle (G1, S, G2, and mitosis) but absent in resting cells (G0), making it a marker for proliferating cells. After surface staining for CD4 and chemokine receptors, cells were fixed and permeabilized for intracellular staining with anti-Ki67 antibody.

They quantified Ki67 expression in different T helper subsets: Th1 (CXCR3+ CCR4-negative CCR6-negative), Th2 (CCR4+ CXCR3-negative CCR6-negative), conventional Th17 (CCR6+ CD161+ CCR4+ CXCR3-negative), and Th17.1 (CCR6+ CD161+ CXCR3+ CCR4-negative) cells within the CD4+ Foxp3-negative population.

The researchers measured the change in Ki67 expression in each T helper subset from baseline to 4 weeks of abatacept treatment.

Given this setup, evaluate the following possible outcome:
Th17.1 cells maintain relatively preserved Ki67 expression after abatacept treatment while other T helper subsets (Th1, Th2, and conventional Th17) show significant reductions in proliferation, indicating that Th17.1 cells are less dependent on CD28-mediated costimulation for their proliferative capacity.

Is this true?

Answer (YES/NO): YES